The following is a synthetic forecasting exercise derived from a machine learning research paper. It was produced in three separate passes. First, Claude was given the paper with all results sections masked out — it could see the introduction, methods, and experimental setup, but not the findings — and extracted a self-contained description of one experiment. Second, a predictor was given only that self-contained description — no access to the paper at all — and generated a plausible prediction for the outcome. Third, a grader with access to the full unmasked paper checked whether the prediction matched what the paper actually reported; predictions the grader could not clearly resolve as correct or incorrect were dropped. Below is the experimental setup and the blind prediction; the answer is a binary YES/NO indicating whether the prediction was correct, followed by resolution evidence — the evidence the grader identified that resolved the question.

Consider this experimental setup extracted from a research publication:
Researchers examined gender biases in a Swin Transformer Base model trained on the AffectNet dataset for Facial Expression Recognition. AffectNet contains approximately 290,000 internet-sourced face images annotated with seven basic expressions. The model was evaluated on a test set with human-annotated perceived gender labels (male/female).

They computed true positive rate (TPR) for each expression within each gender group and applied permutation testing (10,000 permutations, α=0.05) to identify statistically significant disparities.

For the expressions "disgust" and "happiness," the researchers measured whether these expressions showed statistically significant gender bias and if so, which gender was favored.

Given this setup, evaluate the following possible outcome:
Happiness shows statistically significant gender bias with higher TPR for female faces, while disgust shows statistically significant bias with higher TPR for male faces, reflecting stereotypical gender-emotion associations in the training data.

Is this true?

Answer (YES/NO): NO